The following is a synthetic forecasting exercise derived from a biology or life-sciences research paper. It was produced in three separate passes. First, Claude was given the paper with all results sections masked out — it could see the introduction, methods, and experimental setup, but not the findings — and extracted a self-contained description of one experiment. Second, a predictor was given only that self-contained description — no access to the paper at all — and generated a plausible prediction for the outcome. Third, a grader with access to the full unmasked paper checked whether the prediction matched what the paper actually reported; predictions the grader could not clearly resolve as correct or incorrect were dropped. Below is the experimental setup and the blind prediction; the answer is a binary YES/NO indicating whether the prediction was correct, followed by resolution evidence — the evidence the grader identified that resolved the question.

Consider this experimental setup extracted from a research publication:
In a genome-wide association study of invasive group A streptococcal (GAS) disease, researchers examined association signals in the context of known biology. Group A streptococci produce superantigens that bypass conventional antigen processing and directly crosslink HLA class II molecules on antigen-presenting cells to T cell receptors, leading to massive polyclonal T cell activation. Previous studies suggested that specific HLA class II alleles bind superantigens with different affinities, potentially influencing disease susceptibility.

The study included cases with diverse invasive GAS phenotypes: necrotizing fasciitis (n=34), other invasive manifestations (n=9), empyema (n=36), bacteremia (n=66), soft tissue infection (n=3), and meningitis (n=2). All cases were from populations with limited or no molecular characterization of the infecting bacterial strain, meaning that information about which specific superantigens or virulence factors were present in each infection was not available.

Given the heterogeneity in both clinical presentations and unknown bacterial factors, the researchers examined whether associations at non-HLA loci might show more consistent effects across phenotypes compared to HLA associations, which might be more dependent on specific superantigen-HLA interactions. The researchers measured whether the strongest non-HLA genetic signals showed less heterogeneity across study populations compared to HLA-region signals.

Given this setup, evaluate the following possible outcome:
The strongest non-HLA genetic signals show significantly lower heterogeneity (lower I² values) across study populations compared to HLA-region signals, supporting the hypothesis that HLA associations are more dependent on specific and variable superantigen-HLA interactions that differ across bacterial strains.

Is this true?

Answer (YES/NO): NO